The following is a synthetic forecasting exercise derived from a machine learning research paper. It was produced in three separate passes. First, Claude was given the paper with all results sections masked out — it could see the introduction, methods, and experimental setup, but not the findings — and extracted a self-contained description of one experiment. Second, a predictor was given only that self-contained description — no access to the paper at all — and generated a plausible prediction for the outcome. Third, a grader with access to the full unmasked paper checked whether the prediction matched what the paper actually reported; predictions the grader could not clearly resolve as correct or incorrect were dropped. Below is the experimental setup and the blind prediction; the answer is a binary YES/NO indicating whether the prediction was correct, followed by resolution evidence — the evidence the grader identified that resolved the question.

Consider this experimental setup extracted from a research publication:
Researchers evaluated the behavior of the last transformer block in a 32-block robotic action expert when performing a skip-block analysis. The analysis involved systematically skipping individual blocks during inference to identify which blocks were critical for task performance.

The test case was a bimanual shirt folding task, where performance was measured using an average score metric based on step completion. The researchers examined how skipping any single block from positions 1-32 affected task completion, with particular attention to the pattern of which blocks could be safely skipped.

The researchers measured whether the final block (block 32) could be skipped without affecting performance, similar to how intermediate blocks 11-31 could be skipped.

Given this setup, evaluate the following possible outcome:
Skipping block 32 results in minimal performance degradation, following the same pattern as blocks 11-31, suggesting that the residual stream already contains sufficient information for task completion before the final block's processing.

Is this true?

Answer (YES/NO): NO